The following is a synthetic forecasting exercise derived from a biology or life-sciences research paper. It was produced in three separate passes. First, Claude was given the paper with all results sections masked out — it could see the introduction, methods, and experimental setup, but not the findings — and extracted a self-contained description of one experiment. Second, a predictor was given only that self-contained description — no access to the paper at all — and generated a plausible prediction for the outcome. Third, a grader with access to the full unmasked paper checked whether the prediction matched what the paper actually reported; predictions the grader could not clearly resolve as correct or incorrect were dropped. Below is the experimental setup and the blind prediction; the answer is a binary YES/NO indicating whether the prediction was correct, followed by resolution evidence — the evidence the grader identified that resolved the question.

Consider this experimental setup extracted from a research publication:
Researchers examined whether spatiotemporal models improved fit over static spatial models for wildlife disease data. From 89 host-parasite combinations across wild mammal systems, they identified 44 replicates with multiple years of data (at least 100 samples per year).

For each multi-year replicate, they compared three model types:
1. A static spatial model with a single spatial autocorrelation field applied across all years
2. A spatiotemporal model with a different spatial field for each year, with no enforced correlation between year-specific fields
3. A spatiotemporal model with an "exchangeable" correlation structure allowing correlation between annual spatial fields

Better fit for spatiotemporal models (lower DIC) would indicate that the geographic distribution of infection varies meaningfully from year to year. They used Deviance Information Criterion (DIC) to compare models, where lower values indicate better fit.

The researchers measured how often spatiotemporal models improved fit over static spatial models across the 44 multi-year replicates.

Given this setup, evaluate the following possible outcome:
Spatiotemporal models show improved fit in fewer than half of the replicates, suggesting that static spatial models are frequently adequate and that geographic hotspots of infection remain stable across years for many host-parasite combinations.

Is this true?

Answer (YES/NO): NO